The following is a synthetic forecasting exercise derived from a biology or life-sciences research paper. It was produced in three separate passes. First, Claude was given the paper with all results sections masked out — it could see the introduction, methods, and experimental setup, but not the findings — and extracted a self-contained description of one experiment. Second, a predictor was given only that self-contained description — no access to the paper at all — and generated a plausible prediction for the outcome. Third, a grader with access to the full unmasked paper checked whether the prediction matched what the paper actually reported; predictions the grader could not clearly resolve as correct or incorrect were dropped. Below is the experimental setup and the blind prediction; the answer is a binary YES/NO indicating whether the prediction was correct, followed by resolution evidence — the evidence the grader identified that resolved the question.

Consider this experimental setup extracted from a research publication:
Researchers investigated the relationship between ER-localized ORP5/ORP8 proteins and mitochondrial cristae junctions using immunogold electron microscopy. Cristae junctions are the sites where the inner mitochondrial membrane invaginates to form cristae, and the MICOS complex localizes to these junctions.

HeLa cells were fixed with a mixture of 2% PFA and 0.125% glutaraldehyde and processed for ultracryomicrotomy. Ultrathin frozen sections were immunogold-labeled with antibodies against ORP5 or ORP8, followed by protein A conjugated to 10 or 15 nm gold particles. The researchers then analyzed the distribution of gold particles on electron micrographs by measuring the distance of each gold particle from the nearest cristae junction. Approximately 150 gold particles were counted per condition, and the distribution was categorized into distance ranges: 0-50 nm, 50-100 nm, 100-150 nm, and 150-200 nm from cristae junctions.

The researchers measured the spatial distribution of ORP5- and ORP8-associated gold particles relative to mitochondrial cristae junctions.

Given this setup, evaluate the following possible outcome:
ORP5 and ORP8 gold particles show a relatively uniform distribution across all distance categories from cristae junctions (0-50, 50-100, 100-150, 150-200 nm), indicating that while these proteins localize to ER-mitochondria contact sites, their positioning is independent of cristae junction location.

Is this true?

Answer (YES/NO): NO